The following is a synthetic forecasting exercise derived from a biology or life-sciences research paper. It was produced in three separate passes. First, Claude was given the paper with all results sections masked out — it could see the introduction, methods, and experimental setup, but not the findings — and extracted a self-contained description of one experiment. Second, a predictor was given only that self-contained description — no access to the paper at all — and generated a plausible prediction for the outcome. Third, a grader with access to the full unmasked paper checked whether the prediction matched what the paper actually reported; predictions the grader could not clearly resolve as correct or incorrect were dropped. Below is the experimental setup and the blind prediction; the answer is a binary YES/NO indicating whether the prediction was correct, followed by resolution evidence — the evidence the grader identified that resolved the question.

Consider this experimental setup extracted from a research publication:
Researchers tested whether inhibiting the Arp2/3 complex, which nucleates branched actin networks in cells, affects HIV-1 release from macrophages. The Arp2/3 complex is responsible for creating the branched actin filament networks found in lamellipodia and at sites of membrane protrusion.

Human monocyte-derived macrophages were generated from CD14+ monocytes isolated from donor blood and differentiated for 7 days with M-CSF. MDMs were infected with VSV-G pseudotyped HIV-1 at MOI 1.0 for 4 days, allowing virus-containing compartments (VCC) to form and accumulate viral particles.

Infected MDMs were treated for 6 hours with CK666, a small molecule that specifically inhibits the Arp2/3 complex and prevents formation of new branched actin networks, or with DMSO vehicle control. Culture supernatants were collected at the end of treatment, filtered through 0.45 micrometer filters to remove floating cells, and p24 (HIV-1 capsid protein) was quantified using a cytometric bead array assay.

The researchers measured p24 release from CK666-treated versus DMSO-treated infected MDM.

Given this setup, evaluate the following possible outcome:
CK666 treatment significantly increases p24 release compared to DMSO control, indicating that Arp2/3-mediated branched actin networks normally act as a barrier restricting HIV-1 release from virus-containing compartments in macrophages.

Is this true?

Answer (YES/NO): NO